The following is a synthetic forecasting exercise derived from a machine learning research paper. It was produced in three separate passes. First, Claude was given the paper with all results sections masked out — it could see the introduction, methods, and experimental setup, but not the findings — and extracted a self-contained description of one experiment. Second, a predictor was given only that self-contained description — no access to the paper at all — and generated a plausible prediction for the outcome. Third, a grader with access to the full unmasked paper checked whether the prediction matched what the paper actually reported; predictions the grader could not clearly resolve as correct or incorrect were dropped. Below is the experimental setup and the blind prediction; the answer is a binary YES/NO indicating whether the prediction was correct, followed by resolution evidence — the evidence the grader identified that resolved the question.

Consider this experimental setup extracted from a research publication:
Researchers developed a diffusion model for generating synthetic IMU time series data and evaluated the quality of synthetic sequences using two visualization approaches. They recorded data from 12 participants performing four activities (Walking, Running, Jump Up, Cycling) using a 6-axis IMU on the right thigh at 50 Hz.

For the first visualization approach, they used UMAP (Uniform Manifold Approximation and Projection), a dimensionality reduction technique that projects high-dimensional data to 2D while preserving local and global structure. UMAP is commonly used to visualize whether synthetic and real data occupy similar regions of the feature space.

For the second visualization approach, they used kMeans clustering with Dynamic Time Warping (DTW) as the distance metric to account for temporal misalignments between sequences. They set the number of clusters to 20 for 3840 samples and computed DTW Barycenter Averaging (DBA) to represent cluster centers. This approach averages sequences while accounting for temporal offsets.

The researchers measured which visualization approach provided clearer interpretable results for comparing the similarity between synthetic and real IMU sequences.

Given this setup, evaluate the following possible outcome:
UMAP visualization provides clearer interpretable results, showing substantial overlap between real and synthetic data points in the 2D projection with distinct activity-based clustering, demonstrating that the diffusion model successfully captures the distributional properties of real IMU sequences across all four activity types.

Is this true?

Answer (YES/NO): NO